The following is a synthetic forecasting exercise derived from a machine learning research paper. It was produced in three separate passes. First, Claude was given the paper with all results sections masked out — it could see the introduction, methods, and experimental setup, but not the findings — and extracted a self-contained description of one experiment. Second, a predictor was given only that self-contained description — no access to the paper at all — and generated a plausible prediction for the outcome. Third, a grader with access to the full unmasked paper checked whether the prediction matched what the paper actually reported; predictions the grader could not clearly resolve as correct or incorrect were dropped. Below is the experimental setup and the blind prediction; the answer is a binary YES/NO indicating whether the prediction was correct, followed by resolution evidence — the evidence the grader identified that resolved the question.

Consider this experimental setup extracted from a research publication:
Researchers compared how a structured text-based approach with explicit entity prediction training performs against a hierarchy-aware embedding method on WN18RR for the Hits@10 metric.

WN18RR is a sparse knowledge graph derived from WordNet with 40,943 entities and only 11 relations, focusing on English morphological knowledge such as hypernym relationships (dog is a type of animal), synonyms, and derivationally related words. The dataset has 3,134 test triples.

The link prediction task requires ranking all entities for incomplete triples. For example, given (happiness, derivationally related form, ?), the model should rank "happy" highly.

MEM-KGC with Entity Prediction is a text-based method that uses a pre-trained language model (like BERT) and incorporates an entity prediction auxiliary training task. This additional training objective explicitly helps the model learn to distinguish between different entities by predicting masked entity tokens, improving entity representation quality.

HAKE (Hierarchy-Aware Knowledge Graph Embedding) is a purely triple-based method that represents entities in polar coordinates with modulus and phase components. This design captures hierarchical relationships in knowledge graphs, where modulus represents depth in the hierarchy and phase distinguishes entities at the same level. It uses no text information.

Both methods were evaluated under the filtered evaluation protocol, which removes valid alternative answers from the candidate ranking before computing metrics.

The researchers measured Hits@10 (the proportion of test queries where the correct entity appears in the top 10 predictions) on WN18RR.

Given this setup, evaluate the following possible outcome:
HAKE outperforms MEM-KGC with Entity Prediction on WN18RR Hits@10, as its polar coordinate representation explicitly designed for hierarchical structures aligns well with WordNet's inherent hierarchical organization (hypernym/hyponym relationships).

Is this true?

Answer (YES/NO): NO